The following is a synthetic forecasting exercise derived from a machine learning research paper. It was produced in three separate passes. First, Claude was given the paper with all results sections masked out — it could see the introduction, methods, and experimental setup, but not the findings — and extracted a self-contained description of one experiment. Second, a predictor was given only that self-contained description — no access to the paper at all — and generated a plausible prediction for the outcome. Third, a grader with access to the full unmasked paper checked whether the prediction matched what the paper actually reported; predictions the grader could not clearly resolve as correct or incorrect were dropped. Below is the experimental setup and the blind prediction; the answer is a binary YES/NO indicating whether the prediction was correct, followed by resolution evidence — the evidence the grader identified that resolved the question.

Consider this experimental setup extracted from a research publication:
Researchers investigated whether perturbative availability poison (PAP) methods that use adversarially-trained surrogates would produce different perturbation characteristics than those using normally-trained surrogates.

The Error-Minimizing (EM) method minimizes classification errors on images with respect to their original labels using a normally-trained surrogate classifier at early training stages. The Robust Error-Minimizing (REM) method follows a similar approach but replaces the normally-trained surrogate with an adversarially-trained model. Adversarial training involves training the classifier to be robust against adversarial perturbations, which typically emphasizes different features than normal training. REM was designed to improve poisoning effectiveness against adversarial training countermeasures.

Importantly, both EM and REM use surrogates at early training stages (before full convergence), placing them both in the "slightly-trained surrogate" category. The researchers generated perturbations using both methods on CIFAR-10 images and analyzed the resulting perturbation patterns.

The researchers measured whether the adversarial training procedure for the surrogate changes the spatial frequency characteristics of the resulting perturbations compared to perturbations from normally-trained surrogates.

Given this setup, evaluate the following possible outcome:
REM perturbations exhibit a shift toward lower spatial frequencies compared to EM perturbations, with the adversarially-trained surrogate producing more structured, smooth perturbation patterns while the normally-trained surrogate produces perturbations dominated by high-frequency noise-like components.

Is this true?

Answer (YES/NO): NO